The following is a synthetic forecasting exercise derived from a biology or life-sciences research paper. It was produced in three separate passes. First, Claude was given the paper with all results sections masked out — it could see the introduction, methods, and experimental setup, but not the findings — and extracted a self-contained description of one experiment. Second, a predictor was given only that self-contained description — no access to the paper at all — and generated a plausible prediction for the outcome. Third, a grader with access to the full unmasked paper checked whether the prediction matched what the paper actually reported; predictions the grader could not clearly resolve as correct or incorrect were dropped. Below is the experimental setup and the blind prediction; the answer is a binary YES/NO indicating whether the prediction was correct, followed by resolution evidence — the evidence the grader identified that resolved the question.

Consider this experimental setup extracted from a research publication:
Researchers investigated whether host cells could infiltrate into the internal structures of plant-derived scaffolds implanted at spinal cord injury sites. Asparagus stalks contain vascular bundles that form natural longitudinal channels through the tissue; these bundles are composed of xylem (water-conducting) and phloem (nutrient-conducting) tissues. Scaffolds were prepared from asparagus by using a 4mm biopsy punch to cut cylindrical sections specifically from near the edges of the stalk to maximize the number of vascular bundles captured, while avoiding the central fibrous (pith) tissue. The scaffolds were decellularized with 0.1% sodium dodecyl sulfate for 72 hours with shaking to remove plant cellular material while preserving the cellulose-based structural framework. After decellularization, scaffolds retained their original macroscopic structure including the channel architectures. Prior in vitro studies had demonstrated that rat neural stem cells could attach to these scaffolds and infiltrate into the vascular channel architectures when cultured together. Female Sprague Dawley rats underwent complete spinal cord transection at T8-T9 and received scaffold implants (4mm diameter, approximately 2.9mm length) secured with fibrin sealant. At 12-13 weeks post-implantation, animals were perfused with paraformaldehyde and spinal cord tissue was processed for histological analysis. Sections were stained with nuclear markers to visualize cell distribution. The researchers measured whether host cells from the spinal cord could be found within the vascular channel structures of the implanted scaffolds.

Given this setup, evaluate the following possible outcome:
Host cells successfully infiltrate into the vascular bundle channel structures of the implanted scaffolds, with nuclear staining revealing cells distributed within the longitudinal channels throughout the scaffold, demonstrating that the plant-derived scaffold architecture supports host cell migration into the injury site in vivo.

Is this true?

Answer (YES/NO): YES